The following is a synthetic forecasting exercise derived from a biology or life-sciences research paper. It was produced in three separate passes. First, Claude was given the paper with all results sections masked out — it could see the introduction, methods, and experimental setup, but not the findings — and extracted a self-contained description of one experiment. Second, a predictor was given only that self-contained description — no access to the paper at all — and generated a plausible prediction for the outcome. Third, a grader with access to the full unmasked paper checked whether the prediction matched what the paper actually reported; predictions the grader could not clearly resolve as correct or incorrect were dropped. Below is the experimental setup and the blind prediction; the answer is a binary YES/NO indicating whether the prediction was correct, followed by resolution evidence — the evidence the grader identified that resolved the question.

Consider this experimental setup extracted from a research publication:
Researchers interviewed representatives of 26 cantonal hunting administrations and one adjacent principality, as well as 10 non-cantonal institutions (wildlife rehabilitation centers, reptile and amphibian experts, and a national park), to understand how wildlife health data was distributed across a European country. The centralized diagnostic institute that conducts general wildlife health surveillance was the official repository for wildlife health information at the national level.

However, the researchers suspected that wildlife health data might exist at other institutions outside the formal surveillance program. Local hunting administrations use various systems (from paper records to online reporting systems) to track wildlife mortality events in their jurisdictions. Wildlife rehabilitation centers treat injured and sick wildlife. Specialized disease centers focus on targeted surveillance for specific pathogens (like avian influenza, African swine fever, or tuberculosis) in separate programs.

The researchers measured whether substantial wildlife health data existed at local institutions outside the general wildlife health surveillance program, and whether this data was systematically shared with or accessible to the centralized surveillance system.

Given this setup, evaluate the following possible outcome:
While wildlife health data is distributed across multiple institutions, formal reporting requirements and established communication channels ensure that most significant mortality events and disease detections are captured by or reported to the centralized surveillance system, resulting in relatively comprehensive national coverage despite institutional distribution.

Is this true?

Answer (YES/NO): NO